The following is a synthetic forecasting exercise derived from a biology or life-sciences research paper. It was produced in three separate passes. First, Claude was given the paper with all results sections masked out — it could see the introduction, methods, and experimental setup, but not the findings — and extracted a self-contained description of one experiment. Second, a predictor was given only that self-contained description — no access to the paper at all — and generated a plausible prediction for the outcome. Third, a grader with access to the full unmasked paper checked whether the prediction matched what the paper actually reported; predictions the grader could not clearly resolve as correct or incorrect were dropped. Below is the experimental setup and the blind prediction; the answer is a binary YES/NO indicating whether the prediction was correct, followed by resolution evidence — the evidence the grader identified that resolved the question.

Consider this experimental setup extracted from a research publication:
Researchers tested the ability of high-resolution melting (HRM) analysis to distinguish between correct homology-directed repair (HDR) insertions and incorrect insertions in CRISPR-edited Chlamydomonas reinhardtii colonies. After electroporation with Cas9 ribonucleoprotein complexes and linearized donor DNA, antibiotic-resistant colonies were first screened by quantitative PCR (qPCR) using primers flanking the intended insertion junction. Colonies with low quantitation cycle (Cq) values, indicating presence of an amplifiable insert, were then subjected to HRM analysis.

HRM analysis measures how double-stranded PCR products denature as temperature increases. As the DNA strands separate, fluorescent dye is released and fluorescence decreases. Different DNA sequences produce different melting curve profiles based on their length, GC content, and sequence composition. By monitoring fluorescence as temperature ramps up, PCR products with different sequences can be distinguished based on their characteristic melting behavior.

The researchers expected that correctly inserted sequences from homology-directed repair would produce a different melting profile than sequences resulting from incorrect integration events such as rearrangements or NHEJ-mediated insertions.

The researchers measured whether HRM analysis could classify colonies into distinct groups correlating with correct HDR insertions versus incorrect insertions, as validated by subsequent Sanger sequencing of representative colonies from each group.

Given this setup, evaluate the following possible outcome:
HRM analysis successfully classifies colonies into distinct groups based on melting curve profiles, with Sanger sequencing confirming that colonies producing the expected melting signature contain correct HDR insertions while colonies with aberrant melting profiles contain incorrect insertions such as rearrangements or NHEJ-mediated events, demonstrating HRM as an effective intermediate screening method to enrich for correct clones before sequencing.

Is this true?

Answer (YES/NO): YES